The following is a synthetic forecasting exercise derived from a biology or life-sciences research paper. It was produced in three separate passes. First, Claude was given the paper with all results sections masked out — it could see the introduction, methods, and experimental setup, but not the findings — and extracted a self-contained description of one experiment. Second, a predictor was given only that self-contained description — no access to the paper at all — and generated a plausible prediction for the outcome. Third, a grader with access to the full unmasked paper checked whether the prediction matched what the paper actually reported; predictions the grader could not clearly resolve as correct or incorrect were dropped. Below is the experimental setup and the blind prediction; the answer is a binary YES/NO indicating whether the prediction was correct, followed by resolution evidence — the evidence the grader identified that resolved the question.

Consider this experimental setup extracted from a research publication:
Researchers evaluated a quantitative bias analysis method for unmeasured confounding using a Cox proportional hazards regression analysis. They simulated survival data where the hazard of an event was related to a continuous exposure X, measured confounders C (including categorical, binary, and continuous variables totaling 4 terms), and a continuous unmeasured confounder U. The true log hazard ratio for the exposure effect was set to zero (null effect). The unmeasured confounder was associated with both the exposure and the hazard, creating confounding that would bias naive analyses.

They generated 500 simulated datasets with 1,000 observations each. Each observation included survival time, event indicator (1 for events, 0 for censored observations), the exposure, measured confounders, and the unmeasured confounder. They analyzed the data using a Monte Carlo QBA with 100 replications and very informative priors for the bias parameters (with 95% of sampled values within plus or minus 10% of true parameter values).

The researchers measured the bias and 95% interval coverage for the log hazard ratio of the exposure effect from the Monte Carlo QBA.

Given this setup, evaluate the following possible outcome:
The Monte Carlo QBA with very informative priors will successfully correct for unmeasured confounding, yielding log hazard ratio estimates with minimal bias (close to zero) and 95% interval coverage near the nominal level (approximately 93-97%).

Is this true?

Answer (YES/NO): YES